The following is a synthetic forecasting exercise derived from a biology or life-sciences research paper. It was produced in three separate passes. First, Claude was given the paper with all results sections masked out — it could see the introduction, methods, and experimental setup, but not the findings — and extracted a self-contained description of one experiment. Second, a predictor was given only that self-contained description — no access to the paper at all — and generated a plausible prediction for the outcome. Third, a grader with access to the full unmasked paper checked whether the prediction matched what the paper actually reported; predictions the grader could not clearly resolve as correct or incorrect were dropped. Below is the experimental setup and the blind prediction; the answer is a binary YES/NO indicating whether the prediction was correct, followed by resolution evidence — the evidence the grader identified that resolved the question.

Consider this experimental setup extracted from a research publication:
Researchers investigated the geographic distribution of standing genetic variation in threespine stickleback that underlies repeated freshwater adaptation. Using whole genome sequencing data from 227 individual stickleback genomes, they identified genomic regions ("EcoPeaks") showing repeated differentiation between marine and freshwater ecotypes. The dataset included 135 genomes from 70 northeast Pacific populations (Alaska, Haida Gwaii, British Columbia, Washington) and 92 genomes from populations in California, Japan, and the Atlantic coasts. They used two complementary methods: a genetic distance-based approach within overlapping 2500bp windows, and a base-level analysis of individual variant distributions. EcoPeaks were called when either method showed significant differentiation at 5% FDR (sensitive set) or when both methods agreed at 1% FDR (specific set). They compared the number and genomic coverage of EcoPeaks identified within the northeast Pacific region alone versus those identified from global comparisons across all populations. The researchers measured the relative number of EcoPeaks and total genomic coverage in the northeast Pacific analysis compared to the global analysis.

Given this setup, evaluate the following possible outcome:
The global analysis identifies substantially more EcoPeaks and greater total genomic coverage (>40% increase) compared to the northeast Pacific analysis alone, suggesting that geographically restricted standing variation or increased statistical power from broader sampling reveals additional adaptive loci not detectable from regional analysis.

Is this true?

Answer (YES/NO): NO